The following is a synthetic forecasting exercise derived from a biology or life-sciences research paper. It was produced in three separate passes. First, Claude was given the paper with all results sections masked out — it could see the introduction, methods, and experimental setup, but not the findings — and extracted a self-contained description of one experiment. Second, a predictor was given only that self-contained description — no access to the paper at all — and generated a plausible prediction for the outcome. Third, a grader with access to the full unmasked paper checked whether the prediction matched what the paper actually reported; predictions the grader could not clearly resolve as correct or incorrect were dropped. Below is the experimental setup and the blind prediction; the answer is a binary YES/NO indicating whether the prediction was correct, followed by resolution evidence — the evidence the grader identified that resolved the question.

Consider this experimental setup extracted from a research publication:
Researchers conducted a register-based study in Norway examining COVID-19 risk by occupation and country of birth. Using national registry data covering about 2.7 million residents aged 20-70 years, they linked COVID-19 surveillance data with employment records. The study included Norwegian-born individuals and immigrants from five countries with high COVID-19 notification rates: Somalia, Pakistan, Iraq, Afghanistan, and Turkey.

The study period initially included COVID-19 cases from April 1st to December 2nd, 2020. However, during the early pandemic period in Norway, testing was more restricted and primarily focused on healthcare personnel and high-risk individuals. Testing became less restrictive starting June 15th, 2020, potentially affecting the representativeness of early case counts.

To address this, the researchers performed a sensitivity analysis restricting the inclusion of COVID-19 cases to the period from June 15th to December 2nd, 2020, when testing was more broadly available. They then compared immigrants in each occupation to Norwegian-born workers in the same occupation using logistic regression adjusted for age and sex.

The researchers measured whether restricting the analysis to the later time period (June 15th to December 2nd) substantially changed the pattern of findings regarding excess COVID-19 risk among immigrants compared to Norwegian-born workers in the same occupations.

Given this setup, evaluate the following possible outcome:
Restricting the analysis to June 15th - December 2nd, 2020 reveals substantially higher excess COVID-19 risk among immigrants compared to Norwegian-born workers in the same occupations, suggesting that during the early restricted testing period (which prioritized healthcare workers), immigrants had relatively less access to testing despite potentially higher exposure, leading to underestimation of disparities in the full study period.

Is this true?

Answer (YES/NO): NO